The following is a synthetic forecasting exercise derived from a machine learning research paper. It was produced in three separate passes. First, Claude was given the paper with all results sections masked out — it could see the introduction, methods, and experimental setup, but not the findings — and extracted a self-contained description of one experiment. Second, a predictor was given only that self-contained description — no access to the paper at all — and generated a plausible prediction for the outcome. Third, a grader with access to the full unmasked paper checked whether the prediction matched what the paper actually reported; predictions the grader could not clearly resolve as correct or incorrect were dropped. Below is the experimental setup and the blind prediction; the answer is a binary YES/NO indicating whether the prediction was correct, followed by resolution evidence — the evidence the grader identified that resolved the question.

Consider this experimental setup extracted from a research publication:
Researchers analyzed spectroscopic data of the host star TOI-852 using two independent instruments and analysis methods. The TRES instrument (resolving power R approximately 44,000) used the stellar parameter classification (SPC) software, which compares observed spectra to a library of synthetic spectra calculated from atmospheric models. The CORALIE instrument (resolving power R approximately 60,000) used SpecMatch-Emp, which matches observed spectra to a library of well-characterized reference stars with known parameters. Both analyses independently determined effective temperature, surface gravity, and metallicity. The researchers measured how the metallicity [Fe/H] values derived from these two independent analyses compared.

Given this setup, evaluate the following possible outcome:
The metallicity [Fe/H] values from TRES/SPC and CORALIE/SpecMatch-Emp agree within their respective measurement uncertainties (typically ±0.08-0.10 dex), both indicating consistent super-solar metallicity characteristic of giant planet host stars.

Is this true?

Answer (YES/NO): YES